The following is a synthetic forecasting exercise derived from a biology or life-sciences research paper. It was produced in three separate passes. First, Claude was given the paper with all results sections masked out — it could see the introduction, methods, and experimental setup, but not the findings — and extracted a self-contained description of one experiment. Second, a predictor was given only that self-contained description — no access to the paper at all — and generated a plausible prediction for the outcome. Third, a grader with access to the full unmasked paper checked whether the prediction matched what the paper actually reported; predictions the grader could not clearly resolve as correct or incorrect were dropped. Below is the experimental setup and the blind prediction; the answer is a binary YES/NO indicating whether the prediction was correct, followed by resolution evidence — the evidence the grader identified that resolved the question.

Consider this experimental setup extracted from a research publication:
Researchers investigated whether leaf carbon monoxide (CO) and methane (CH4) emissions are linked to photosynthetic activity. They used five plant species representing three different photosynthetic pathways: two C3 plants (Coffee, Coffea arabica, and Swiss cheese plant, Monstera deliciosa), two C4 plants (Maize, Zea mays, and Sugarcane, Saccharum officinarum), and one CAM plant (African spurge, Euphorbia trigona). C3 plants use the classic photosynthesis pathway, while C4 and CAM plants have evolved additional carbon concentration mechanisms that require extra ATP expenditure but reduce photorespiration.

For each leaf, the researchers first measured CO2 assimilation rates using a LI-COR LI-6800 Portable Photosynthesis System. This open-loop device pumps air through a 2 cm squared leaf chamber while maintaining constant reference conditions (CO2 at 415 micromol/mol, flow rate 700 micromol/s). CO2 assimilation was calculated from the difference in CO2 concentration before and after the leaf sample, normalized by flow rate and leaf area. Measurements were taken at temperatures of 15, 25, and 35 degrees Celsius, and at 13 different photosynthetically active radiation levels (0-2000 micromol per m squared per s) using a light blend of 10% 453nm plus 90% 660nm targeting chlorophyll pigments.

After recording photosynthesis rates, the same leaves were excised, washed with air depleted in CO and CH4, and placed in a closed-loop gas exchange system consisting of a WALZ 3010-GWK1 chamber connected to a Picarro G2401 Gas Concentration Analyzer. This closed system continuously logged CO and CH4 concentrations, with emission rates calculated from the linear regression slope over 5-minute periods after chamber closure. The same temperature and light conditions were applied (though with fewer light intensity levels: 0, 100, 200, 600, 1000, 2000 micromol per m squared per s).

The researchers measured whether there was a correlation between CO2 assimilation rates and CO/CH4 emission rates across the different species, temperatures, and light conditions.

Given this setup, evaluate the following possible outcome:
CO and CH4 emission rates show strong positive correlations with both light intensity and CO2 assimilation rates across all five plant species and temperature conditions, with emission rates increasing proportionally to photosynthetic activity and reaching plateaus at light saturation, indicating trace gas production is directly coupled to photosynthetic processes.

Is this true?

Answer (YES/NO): NO